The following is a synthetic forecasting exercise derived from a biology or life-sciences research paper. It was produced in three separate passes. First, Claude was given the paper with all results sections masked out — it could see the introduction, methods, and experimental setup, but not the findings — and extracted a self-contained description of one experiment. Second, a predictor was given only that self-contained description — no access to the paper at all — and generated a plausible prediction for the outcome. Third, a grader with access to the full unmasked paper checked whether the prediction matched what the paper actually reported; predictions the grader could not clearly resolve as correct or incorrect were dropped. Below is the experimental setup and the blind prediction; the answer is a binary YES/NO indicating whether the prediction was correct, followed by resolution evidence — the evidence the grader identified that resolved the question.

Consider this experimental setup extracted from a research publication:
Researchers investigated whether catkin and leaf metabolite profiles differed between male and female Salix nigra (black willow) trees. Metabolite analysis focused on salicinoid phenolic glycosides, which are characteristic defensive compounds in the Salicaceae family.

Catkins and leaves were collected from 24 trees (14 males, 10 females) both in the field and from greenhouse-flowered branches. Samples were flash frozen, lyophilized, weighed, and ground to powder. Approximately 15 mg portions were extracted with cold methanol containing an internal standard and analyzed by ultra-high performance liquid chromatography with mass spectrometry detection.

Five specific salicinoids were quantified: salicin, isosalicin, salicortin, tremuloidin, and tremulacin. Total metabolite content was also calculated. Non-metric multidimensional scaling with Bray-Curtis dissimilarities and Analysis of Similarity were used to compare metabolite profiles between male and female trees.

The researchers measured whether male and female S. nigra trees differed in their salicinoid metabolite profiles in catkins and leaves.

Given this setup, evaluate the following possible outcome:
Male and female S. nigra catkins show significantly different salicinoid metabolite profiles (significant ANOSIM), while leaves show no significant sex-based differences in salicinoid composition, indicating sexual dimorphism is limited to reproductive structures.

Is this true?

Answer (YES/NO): YES